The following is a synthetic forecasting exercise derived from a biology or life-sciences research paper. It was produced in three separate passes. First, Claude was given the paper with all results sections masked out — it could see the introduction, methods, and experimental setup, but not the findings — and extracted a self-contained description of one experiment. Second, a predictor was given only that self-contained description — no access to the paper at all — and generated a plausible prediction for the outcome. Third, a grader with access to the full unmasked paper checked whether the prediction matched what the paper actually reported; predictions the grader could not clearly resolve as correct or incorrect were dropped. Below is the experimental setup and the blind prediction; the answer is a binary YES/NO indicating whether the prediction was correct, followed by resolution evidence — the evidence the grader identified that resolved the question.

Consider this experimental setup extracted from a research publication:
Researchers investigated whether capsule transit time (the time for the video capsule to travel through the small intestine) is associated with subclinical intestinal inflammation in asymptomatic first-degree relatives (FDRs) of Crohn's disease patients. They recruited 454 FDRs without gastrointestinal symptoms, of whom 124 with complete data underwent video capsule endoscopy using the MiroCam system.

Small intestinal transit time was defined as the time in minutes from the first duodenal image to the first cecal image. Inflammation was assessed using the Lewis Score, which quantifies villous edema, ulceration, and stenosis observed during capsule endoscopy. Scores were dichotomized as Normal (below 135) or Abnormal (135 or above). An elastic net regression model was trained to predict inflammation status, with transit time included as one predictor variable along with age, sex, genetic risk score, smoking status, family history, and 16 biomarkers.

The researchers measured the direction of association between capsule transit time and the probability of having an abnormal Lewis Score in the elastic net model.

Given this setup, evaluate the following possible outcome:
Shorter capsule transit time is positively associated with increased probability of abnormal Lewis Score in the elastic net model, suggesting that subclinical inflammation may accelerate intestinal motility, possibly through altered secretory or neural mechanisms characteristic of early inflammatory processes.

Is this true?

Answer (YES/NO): NO